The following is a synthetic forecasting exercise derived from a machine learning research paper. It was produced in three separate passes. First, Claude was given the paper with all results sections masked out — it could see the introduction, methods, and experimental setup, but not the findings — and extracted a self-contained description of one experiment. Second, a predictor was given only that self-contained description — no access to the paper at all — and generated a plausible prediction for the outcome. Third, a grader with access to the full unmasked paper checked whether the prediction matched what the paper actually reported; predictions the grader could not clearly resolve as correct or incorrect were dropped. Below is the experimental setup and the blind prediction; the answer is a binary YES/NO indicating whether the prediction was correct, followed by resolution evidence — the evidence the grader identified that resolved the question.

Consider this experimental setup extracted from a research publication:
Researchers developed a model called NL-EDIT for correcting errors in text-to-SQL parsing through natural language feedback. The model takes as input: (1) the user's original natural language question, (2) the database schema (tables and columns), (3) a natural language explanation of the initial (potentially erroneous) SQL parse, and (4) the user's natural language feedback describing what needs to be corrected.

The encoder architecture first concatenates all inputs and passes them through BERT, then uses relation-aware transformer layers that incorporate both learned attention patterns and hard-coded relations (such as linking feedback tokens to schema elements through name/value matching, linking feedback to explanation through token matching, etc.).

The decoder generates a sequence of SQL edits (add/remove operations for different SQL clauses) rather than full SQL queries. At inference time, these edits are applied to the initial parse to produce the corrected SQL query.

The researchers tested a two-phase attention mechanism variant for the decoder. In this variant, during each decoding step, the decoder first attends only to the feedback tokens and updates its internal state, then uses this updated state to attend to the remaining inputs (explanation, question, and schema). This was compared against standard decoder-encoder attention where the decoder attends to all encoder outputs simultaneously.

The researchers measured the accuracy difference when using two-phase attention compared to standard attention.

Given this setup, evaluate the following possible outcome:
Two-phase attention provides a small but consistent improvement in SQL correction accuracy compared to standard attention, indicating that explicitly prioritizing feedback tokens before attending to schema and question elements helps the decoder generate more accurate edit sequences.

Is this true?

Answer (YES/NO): NO